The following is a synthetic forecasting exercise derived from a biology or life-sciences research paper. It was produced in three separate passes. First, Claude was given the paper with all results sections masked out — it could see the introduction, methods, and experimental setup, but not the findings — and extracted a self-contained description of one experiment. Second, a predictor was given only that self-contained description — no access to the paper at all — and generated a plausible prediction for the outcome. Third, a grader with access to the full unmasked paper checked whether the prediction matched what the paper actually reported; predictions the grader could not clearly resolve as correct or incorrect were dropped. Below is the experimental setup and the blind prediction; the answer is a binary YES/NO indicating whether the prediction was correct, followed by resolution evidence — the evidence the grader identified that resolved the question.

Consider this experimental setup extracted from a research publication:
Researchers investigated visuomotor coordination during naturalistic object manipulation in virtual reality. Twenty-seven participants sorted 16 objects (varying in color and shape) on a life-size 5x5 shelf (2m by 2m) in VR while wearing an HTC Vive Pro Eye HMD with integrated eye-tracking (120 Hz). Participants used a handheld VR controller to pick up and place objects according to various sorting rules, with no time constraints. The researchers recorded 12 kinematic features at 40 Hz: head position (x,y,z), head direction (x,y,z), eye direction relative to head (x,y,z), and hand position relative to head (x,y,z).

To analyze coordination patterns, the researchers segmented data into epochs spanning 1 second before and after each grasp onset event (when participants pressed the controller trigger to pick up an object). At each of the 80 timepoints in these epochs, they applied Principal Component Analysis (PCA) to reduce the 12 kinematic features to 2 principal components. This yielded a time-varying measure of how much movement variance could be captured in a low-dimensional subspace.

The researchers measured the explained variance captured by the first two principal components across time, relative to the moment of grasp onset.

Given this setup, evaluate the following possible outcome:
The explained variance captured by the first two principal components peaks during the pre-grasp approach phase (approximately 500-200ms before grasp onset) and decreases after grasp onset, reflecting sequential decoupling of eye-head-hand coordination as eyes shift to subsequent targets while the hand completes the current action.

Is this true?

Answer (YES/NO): NO